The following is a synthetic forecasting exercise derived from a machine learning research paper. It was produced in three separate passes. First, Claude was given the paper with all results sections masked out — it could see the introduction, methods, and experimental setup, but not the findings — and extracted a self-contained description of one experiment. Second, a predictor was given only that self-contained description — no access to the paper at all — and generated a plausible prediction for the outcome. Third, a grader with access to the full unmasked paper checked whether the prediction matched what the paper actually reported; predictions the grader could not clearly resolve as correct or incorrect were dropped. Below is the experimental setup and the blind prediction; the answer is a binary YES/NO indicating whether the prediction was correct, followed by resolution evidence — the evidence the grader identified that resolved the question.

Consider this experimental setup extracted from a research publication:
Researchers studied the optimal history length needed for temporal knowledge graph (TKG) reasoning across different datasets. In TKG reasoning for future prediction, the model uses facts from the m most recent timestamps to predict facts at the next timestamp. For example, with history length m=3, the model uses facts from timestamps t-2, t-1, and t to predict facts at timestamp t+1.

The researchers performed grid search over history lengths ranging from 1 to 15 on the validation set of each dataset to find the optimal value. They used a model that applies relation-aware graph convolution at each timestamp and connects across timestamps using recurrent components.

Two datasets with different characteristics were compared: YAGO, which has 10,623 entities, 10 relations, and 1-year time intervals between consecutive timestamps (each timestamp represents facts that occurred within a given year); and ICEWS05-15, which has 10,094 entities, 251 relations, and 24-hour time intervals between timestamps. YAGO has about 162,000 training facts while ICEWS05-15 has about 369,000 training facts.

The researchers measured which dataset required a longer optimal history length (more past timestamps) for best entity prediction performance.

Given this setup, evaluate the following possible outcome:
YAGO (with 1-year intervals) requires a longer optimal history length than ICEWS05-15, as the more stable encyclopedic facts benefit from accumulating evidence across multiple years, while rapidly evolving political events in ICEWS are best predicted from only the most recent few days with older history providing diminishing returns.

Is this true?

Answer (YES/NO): NO